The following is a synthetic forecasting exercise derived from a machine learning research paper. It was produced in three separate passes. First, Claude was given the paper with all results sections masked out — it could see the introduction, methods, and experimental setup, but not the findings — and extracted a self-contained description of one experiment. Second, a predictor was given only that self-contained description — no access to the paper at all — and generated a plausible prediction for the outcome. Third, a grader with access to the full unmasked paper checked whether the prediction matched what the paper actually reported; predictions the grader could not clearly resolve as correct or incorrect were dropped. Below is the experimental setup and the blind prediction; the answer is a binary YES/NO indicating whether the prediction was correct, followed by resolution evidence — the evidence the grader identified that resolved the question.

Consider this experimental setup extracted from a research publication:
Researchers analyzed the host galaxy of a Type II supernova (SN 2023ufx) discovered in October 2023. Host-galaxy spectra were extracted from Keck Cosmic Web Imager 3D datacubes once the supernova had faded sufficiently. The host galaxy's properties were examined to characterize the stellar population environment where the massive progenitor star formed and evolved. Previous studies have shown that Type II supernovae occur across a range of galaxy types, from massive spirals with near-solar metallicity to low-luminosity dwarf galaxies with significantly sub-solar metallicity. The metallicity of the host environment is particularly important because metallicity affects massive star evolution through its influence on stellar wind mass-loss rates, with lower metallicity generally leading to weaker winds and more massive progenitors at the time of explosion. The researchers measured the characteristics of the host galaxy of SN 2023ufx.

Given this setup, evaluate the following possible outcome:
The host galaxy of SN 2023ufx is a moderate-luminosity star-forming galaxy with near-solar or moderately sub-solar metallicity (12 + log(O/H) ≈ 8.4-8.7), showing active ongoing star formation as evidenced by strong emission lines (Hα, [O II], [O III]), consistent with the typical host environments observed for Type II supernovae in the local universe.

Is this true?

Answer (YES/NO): NO